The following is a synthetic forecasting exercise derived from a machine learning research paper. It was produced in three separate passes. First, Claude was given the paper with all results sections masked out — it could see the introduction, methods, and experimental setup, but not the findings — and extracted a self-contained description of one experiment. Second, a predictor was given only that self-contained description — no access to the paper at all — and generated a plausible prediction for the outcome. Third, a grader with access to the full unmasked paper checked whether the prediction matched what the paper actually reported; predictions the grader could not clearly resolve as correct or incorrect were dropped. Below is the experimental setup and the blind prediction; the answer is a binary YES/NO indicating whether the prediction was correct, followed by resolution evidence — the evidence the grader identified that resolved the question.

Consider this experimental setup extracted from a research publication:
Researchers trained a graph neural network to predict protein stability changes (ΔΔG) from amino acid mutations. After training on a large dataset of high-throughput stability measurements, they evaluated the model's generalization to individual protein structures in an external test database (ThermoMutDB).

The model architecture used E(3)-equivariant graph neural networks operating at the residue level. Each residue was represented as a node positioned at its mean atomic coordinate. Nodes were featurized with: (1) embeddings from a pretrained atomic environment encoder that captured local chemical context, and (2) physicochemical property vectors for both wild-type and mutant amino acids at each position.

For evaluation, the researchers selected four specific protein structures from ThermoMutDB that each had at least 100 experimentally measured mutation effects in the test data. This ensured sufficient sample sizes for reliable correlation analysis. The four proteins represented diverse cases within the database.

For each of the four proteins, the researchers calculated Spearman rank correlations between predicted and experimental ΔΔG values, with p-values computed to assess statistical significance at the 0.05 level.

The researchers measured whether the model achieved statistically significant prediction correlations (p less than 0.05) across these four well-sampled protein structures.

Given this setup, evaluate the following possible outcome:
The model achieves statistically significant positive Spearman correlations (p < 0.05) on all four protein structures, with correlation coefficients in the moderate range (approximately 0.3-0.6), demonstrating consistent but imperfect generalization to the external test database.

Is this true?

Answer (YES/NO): YES